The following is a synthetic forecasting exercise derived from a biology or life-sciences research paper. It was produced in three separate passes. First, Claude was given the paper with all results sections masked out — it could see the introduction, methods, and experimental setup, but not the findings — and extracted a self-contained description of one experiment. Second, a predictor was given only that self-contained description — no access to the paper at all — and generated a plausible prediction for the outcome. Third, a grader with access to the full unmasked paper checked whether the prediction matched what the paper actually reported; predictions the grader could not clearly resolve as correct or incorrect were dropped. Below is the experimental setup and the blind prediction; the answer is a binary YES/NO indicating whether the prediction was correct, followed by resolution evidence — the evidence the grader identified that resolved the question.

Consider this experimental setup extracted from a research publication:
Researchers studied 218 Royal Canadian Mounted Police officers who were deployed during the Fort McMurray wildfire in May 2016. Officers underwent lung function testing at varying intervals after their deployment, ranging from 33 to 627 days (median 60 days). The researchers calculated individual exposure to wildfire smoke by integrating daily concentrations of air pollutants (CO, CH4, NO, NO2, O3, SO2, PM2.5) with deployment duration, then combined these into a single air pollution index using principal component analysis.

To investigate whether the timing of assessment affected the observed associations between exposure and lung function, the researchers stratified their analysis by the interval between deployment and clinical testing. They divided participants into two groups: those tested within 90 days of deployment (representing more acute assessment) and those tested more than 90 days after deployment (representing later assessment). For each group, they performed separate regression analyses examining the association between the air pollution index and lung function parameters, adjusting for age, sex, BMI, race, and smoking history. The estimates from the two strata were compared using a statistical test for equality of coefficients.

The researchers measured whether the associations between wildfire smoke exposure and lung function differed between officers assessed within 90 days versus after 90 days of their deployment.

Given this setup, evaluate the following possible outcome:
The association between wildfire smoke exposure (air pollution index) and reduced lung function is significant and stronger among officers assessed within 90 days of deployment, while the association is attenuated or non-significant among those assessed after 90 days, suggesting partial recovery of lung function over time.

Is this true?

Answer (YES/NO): YES